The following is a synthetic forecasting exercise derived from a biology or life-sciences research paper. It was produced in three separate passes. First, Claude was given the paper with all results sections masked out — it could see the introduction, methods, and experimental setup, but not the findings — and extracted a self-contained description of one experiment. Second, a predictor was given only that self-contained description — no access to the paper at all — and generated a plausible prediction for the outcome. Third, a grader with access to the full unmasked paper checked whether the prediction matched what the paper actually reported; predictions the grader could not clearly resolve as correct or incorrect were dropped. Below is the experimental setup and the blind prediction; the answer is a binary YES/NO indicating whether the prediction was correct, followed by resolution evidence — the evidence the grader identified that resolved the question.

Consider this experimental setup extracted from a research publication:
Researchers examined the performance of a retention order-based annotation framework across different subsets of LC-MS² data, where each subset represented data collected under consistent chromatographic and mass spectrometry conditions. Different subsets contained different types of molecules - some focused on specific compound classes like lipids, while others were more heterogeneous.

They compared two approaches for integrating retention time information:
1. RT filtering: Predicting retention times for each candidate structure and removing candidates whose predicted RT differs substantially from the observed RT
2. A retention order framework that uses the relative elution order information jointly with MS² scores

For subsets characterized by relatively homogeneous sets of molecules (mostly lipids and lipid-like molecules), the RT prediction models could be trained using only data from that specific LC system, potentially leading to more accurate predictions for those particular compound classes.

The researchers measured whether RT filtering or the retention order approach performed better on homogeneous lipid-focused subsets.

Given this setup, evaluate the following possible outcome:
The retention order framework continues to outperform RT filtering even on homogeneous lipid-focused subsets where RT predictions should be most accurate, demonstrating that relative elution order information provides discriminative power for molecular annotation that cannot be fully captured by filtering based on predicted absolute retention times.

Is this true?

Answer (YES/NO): YES